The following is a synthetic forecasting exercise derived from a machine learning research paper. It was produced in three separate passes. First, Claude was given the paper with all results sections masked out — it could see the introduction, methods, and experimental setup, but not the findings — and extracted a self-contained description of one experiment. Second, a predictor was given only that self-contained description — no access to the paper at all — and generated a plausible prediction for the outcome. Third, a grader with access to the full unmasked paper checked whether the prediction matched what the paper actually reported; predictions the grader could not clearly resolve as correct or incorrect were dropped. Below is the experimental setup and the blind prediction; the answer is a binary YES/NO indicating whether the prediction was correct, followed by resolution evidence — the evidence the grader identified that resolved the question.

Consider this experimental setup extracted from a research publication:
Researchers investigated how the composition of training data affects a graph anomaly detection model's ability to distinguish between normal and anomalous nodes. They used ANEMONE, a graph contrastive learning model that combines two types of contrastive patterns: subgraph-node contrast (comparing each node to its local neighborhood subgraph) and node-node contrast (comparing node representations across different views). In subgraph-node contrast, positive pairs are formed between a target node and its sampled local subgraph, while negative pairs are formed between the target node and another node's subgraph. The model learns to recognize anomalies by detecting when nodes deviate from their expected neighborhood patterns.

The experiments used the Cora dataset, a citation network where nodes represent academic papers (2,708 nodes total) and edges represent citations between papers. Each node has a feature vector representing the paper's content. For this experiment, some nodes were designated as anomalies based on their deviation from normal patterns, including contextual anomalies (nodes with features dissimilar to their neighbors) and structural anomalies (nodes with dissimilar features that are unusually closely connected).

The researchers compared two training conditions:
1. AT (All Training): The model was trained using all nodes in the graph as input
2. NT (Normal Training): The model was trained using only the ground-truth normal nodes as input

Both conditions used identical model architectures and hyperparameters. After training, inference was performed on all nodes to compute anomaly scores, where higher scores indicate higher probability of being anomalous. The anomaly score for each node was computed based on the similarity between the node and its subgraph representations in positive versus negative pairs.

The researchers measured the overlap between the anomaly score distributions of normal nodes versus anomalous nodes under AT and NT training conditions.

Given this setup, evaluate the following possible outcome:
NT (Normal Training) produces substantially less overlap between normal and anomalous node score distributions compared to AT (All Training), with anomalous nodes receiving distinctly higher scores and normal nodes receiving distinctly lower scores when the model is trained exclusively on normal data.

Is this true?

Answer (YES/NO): YES